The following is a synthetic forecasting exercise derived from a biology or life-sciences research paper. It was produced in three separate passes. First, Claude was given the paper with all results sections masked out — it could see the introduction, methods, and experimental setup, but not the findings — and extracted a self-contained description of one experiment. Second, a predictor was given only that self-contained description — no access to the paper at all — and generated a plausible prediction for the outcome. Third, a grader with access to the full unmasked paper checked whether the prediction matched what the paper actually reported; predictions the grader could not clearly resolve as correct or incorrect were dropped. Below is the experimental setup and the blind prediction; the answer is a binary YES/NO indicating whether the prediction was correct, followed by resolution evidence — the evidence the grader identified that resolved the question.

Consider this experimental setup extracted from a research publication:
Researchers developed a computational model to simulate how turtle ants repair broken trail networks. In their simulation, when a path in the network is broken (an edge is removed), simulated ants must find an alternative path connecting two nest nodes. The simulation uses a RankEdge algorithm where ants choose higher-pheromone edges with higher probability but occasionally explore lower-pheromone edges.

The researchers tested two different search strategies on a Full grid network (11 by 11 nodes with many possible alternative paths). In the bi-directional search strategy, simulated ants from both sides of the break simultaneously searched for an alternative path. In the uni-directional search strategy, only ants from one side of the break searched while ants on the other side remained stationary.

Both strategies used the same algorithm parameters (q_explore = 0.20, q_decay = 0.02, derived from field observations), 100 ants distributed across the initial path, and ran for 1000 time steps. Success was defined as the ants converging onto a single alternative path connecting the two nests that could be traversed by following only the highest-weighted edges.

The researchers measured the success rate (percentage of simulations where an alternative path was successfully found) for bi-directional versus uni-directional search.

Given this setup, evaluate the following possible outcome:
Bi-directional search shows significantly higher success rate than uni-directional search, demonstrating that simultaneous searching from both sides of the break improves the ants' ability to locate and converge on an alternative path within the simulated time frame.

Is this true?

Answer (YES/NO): YES